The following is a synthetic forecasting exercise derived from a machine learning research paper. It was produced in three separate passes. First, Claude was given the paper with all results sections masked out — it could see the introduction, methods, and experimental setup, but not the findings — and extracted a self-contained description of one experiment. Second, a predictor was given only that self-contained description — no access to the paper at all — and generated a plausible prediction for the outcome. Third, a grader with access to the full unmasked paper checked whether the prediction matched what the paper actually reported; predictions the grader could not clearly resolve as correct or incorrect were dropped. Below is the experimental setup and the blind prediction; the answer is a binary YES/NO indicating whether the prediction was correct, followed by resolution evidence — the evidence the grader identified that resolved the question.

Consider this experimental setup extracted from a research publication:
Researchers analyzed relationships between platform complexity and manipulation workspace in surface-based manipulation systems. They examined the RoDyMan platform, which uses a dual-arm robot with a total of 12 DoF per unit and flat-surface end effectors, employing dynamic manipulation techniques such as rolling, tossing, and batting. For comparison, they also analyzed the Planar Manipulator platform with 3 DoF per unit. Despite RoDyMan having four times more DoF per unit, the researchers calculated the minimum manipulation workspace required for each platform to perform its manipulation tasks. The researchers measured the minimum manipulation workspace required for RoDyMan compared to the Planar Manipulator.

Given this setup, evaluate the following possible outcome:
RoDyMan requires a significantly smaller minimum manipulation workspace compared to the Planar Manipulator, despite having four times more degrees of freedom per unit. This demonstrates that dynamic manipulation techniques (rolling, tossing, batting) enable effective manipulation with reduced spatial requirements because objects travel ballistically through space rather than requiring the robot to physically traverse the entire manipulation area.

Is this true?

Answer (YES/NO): NO